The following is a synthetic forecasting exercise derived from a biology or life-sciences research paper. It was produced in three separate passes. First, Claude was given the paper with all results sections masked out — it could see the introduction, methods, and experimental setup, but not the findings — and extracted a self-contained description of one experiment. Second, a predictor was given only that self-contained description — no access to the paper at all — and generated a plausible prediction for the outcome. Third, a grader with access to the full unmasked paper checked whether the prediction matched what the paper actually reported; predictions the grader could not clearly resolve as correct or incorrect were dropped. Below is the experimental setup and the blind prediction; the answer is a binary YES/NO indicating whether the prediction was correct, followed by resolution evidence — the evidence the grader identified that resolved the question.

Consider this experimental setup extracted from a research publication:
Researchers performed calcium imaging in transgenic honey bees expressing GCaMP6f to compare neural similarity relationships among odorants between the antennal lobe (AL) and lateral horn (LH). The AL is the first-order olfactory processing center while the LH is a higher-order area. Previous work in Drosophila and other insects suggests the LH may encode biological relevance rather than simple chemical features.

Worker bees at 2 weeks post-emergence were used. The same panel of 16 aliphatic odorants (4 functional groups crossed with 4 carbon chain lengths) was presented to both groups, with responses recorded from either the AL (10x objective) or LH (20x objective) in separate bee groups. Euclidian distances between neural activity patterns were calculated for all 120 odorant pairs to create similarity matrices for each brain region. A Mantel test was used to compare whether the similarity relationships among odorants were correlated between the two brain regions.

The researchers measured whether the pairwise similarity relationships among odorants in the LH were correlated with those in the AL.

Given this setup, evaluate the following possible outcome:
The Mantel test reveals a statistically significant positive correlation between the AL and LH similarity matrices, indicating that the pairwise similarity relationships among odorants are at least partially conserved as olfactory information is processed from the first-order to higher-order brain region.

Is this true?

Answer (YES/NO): YES